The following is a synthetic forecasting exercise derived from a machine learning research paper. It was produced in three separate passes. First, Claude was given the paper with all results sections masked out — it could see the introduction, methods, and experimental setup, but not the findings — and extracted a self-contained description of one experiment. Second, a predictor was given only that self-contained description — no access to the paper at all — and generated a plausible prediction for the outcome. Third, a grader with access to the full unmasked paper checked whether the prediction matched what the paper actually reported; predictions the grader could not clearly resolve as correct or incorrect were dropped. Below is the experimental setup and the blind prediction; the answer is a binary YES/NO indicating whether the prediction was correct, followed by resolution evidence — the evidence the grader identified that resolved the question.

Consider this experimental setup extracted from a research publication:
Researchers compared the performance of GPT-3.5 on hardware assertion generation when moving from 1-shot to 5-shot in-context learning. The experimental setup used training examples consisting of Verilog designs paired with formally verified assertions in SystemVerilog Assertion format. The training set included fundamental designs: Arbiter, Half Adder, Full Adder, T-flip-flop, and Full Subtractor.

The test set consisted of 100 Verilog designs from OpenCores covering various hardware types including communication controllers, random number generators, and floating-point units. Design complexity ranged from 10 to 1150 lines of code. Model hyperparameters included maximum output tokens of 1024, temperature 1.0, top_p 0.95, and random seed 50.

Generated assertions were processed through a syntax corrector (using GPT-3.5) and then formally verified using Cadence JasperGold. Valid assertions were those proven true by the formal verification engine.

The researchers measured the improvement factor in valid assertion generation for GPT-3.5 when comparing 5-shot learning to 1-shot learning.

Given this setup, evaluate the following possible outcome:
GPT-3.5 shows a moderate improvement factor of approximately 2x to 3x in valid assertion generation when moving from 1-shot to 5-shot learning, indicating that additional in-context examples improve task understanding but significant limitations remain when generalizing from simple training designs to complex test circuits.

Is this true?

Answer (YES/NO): YES